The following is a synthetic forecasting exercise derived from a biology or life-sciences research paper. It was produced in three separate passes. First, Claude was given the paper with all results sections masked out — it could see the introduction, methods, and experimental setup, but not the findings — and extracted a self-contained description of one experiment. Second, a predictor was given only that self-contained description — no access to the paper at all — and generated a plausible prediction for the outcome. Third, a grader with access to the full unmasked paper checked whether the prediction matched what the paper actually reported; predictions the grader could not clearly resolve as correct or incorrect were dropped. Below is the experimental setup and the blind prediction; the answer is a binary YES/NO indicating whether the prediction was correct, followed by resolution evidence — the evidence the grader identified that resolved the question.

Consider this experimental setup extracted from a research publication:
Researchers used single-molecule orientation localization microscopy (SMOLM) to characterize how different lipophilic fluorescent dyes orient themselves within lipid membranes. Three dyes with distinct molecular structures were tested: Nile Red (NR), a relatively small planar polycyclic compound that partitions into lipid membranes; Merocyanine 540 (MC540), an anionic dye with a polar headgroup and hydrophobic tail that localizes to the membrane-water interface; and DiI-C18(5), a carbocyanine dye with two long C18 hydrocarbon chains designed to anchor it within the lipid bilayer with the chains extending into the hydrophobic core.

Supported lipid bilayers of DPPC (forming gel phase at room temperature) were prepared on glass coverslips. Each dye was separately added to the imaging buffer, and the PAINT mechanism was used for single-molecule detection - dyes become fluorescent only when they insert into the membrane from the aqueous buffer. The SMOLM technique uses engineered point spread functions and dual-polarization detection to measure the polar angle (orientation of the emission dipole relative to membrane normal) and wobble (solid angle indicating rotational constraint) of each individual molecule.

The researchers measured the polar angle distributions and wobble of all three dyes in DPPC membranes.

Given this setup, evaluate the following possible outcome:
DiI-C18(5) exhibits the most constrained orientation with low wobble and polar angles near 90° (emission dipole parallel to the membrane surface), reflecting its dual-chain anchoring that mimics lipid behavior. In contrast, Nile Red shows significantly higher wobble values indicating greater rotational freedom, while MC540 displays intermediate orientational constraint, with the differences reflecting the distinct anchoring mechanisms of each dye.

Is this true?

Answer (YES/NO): YES